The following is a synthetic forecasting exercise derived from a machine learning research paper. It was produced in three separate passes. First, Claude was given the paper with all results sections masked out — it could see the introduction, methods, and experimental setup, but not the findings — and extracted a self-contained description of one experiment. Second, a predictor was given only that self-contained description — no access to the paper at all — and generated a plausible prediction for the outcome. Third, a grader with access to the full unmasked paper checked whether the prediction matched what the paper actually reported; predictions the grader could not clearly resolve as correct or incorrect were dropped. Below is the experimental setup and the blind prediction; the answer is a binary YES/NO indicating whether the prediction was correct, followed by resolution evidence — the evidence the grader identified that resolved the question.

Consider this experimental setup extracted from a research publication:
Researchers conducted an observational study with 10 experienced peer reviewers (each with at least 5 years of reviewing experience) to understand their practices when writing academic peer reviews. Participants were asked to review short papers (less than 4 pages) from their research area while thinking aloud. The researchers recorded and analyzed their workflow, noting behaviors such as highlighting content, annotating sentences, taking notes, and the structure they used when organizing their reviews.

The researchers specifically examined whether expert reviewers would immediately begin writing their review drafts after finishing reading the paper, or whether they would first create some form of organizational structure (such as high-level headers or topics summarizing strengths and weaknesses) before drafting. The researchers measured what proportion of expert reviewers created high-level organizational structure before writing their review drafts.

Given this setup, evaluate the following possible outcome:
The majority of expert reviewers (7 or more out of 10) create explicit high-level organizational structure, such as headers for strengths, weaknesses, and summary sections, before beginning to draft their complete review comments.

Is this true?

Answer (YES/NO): YES